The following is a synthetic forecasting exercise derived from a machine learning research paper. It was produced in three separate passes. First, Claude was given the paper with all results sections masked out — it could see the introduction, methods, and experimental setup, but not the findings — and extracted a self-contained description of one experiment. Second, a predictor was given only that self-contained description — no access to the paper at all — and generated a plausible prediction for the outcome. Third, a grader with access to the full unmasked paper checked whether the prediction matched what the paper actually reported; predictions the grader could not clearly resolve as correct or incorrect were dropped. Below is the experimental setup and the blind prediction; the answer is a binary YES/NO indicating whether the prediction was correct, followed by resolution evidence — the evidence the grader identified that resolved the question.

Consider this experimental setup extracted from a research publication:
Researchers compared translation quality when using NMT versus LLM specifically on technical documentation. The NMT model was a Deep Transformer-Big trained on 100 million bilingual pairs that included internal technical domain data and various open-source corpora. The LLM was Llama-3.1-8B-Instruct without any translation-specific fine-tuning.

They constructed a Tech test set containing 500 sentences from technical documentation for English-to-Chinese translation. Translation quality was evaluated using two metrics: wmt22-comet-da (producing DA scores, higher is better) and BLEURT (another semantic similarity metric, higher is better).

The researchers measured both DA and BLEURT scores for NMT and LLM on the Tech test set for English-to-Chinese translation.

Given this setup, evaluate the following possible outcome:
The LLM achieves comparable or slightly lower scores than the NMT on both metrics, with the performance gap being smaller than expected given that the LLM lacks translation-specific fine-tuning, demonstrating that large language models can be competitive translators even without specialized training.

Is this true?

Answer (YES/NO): NO